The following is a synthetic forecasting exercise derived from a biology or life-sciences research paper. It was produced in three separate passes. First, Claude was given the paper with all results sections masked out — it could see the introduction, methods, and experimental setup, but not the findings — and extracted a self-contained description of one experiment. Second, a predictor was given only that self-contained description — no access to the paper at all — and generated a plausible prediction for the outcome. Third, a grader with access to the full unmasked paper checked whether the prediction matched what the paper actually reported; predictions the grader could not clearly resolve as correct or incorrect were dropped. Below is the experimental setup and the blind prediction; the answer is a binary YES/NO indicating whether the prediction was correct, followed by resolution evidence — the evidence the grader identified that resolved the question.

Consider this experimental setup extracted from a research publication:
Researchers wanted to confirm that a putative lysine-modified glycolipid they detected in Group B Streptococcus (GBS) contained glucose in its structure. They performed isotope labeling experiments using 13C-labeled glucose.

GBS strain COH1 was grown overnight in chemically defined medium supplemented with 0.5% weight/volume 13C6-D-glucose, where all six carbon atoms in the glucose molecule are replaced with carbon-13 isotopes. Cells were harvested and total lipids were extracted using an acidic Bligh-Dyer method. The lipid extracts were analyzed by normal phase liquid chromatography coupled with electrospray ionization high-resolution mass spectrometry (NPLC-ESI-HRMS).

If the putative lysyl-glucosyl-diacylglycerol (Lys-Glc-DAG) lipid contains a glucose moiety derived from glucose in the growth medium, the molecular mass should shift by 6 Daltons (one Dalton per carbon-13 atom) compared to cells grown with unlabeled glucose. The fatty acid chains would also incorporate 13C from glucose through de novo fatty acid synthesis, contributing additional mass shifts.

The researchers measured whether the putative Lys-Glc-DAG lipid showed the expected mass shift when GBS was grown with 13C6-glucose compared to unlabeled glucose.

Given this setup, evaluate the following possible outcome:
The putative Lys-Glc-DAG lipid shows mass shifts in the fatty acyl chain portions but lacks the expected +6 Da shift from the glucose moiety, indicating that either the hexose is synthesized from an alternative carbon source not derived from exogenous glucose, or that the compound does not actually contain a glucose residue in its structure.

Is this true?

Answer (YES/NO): NO